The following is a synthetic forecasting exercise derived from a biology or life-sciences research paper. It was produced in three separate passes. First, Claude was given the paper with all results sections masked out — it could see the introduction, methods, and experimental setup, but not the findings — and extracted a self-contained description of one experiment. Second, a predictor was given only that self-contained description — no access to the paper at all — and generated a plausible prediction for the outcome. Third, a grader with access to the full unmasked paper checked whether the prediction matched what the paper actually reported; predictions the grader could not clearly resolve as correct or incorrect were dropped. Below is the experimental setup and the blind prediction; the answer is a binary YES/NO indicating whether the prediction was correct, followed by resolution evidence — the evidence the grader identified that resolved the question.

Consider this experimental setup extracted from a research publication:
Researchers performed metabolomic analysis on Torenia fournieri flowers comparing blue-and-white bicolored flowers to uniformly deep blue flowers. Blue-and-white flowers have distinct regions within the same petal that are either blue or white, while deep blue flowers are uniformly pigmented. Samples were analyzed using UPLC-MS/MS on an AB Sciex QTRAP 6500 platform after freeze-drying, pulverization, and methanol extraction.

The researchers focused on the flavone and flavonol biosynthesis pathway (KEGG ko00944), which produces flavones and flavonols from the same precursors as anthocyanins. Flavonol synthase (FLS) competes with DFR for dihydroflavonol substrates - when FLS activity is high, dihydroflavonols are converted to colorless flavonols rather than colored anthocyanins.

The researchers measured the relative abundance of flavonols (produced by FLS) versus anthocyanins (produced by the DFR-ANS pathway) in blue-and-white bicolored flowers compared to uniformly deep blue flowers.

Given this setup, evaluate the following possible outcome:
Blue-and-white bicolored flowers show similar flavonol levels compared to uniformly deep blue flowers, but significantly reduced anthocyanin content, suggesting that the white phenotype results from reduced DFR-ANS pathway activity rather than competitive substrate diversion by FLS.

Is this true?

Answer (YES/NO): NO